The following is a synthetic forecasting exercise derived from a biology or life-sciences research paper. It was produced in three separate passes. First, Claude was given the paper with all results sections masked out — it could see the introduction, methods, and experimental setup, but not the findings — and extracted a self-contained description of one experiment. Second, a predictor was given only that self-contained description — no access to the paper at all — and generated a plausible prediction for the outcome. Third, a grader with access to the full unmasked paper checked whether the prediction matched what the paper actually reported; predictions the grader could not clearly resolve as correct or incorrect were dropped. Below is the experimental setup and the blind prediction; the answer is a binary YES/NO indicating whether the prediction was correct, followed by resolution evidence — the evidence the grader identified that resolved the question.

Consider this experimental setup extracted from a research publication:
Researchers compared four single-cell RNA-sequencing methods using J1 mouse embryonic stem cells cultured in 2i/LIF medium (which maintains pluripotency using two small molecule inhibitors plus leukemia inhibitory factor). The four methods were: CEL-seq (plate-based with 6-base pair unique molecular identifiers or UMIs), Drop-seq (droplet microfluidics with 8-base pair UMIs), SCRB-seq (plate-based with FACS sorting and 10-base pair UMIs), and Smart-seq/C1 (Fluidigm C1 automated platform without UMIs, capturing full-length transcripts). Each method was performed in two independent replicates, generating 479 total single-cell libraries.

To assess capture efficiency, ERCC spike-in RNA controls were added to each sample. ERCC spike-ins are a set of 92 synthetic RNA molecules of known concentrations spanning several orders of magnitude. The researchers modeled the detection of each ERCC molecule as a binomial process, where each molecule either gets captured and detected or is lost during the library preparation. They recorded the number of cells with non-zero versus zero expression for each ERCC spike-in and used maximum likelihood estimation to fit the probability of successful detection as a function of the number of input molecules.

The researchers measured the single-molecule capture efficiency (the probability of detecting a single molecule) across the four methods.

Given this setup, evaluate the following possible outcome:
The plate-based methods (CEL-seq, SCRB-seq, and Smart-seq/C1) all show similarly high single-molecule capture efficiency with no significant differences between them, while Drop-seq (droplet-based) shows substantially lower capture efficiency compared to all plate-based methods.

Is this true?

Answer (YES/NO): NO